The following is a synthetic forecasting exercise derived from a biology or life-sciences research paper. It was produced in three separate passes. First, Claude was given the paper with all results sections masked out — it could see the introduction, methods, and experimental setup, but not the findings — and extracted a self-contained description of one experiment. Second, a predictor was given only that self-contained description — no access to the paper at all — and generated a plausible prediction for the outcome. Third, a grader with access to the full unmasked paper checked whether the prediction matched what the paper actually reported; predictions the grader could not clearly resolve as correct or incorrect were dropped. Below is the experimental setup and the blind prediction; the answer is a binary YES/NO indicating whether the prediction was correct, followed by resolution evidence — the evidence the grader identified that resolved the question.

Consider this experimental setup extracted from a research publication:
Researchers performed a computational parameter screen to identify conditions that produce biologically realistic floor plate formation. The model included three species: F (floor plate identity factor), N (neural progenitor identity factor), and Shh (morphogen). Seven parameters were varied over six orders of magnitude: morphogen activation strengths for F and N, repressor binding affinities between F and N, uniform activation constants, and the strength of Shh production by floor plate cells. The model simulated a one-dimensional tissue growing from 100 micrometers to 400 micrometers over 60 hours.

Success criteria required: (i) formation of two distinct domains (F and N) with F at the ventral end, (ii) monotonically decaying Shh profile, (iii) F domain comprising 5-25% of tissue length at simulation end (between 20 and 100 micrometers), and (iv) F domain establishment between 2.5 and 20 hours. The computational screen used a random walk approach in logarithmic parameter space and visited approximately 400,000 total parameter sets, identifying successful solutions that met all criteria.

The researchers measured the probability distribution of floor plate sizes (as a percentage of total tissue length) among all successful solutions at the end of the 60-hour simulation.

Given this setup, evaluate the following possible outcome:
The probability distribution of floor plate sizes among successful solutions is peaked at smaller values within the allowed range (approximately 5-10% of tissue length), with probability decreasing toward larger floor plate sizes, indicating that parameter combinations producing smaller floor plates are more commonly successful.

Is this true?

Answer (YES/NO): YES